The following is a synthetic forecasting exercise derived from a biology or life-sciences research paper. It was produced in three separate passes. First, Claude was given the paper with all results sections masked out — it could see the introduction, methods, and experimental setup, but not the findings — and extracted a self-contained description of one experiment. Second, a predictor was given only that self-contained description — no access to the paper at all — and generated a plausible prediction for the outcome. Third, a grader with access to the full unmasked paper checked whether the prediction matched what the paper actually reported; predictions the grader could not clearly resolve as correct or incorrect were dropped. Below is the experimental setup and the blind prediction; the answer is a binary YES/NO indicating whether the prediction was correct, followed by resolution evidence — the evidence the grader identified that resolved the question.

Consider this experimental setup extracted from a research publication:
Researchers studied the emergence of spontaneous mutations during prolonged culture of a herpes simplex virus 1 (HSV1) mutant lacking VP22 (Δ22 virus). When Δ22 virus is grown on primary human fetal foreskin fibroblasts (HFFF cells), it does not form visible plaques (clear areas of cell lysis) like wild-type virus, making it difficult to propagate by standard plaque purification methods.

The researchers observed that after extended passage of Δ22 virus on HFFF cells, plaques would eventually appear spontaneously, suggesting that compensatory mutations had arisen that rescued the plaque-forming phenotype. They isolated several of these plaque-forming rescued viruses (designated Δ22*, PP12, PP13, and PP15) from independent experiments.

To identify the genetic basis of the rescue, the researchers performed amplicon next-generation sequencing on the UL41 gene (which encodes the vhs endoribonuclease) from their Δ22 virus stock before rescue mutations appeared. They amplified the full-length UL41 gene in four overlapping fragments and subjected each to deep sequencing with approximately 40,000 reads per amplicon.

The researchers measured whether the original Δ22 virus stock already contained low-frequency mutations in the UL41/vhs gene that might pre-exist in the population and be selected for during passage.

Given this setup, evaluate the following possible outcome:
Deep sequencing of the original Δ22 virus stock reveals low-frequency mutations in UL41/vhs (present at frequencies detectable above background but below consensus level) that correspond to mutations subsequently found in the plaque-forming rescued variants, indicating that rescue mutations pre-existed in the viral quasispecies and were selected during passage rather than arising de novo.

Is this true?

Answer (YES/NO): YES